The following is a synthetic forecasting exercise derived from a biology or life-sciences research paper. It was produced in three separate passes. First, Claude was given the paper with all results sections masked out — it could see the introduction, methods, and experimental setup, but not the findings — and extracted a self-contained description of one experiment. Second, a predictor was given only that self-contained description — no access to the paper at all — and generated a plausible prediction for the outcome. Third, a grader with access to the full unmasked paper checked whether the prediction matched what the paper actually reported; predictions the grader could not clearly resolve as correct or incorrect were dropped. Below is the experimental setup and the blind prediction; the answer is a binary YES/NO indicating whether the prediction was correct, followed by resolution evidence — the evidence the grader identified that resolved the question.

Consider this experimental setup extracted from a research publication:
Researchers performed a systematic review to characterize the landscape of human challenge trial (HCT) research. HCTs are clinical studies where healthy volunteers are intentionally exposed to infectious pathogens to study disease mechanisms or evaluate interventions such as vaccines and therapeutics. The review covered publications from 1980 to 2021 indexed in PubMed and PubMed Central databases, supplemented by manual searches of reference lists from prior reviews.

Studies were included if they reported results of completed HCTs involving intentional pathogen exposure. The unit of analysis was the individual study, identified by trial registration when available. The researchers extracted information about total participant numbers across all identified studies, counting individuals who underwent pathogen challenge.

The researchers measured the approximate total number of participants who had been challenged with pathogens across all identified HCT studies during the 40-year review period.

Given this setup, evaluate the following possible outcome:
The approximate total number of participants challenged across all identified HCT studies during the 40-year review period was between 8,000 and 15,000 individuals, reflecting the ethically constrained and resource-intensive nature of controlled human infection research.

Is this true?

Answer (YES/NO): NO